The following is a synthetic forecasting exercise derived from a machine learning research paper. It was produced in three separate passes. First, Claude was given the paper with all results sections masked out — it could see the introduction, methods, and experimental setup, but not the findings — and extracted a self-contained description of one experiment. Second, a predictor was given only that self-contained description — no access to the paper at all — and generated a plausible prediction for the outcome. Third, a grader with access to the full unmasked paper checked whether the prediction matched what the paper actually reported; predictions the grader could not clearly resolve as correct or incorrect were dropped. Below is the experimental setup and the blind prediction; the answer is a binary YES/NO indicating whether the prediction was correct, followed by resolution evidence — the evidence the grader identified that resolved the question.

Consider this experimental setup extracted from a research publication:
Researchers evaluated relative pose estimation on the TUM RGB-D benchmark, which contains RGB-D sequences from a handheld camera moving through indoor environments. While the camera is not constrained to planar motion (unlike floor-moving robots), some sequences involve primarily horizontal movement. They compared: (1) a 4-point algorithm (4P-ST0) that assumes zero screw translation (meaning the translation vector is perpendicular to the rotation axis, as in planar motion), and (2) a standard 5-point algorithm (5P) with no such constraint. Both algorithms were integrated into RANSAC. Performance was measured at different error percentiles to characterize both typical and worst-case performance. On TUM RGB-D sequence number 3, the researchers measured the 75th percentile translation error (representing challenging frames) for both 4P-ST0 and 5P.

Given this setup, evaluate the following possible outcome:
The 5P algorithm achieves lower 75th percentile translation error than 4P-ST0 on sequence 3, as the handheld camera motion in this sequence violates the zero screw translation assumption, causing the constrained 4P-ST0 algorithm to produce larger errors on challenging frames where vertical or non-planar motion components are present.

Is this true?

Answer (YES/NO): YES